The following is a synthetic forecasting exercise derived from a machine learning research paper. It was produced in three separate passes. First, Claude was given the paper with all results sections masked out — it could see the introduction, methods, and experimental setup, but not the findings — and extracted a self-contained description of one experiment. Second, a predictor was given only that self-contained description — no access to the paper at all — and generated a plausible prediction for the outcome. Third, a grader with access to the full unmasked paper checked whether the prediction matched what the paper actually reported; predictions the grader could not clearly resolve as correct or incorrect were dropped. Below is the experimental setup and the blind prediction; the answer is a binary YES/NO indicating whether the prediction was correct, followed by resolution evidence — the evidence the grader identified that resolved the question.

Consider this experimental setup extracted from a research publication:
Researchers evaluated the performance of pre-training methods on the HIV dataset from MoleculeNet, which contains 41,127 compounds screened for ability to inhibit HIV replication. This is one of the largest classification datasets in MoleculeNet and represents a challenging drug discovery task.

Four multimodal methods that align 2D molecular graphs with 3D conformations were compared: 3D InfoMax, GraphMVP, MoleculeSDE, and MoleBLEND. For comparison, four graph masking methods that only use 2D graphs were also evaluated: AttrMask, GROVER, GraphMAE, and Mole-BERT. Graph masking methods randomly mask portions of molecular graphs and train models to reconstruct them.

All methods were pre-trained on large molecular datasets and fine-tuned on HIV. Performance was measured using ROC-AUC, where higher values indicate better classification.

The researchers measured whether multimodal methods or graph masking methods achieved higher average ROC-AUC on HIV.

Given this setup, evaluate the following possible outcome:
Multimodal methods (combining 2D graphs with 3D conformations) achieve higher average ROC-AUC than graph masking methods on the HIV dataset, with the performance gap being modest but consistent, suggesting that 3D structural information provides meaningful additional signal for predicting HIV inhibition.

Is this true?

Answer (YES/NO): NO